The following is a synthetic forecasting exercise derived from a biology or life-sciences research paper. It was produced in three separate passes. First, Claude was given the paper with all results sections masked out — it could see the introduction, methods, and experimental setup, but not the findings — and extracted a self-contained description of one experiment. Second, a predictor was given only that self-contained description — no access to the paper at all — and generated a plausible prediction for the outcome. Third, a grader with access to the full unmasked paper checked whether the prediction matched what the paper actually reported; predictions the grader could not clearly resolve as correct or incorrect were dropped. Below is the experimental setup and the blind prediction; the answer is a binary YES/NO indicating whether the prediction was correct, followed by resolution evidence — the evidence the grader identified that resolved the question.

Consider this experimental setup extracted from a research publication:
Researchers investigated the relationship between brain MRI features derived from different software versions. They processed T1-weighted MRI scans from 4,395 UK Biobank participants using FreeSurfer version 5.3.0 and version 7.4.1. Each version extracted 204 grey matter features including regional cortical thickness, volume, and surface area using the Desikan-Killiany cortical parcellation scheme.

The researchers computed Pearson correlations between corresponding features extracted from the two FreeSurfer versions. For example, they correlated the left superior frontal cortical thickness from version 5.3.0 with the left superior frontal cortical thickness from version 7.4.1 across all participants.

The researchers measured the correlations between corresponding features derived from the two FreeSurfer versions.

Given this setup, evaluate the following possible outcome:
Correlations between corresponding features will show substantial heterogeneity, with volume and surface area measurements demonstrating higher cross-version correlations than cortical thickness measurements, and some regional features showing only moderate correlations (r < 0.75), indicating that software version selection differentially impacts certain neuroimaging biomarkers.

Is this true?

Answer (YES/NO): NO